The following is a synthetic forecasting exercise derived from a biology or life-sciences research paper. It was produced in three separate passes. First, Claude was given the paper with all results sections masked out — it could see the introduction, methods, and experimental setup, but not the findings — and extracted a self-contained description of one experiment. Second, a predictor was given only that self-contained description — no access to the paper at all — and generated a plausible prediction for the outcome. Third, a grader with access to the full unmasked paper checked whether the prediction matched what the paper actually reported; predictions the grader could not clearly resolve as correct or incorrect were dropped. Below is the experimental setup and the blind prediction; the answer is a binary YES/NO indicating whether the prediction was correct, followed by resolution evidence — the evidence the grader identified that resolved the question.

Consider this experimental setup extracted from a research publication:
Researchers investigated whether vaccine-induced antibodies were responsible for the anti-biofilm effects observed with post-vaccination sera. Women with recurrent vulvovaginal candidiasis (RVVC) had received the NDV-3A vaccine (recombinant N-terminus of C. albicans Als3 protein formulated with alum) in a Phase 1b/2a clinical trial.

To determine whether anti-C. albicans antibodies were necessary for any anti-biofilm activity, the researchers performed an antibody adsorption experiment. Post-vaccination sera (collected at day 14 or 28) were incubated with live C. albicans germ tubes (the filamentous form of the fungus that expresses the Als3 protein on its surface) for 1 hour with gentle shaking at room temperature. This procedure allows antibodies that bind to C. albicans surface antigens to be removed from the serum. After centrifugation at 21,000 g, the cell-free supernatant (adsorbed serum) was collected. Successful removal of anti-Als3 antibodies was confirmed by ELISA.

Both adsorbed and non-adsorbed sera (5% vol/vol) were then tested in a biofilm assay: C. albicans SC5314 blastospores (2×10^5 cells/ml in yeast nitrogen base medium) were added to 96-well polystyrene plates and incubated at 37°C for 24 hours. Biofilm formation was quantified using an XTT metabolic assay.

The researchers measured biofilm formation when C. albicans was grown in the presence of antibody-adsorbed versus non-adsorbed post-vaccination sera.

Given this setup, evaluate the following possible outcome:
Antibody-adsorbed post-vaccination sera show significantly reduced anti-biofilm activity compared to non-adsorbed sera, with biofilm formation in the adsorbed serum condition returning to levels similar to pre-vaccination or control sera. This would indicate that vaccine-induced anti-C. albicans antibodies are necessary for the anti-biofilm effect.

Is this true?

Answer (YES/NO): YES